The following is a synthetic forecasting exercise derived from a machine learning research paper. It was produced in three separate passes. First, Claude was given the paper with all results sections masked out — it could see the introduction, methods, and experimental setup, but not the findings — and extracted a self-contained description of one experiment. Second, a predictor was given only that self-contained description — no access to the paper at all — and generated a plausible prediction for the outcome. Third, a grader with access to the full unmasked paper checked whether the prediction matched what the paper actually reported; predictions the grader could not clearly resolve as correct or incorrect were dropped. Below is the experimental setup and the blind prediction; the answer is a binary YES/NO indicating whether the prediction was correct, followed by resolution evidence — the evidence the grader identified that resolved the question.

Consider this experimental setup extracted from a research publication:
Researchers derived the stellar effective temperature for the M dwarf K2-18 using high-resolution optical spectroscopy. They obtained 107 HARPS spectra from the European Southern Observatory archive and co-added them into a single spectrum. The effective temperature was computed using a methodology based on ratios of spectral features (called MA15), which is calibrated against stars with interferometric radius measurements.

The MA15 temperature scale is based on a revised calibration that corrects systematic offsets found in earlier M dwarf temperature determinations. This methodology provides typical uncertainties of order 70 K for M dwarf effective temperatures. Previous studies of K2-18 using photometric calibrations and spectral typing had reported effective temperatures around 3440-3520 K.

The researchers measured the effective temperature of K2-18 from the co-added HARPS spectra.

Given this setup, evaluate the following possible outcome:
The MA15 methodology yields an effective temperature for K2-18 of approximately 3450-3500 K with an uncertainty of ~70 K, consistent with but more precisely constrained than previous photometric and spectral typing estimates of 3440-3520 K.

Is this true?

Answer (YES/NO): YES